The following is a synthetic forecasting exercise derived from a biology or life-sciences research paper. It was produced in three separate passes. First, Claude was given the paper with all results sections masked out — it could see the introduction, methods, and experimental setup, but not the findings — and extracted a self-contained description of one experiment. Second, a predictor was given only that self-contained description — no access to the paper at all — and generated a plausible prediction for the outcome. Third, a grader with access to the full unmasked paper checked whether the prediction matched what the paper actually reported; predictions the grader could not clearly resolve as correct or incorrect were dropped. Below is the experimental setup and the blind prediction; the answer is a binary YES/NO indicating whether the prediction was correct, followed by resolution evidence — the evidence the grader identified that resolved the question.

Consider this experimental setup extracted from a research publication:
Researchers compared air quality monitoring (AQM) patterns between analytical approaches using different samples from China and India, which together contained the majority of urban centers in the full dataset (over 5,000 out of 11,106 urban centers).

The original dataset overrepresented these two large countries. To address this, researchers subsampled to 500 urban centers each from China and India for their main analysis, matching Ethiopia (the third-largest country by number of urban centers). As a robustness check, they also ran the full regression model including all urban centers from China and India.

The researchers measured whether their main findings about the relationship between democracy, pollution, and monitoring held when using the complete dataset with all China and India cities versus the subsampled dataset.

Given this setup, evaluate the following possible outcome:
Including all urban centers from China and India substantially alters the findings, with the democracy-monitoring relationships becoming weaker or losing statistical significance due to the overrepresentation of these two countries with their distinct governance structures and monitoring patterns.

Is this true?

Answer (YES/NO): NO